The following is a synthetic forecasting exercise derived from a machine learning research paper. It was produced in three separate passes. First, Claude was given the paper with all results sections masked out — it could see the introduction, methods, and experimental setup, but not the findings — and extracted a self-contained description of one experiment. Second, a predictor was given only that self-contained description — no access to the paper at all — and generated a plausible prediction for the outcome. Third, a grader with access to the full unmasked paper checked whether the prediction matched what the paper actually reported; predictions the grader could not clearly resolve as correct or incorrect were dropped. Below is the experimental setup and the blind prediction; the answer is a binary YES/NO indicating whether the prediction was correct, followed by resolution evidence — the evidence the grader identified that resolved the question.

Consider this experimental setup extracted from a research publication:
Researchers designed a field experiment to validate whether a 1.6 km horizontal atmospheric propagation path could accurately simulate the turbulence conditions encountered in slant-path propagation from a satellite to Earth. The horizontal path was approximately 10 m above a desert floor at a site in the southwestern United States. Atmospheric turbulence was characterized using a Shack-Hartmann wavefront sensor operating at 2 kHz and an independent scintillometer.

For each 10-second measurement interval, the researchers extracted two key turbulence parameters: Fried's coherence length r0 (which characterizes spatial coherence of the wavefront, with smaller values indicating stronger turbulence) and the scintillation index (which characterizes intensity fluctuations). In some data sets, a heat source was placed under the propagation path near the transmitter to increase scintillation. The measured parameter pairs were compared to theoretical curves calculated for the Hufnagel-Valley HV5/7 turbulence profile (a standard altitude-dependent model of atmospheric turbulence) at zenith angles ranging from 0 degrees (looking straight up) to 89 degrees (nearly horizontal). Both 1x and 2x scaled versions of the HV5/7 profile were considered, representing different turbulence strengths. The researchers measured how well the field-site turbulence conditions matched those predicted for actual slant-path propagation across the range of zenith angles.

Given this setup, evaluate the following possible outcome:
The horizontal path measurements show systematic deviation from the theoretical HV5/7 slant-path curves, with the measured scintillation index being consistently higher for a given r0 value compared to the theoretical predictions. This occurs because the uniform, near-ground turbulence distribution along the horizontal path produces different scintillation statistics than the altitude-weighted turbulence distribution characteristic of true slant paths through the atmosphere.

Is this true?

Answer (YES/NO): NO